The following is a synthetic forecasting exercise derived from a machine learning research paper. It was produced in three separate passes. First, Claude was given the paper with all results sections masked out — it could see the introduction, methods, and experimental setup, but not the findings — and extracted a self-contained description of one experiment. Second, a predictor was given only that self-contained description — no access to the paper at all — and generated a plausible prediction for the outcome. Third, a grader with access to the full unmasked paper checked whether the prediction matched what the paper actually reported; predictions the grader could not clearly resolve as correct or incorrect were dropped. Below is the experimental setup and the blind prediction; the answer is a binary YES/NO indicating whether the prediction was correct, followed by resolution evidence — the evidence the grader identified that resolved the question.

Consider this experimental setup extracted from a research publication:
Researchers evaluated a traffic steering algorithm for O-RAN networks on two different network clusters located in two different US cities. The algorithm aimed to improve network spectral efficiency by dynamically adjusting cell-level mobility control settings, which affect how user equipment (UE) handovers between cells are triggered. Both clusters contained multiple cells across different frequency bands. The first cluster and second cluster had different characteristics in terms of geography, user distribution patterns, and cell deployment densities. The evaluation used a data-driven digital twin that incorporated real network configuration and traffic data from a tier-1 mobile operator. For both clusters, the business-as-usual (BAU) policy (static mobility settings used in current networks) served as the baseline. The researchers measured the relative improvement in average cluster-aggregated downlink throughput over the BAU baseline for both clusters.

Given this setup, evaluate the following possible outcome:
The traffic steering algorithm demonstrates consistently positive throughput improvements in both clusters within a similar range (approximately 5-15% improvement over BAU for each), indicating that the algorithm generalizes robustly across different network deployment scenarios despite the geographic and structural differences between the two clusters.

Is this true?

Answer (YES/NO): NO